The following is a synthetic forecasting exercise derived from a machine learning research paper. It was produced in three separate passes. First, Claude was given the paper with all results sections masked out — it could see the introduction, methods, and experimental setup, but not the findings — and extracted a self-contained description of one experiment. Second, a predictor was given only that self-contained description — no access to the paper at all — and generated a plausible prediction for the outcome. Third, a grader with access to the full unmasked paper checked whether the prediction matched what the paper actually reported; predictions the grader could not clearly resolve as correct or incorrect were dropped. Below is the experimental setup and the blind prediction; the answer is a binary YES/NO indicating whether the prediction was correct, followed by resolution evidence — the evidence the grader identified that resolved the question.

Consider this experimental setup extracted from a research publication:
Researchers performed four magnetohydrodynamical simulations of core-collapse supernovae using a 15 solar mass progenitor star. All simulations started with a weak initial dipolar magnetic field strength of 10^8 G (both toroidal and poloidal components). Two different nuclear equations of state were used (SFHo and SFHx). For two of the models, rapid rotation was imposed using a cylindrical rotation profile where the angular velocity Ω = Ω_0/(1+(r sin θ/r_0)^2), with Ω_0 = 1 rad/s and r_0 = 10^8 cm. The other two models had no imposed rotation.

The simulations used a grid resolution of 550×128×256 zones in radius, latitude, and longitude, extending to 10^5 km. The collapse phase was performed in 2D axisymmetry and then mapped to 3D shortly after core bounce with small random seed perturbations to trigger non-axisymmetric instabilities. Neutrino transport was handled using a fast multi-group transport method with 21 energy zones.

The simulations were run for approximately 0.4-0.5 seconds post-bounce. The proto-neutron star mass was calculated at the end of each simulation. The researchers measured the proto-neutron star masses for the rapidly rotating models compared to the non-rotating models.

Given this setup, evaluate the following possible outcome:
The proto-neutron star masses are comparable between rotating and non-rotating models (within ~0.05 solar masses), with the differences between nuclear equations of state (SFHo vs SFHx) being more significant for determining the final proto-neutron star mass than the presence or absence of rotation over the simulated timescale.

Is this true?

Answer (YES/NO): NO